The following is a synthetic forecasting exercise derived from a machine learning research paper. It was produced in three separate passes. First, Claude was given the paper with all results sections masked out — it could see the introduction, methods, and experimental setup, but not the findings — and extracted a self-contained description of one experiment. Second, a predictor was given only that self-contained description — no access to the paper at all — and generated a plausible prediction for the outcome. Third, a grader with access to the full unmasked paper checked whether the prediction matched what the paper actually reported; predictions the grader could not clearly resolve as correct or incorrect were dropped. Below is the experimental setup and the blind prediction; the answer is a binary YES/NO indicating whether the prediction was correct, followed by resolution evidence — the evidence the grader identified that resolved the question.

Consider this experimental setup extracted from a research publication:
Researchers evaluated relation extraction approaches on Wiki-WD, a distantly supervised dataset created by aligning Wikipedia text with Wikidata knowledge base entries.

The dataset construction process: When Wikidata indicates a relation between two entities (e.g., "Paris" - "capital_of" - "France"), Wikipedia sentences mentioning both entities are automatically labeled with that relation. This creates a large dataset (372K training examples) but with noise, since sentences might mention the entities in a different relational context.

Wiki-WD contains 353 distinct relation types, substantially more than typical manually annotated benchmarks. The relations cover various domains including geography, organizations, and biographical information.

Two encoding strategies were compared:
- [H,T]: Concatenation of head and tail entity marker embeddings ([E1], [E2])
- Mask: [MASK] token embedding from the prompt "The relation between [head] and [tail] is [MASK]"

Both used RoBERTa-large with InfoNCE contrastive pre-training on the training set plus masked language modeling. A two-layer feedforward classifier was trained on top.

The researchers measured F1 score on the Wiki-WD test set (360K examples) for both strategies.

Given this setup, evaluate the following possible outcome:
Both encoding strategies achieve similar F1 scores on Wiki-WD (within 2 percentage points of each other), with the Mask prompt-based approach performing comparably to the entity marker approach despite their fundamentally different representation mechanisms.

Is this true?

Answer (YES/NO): NO